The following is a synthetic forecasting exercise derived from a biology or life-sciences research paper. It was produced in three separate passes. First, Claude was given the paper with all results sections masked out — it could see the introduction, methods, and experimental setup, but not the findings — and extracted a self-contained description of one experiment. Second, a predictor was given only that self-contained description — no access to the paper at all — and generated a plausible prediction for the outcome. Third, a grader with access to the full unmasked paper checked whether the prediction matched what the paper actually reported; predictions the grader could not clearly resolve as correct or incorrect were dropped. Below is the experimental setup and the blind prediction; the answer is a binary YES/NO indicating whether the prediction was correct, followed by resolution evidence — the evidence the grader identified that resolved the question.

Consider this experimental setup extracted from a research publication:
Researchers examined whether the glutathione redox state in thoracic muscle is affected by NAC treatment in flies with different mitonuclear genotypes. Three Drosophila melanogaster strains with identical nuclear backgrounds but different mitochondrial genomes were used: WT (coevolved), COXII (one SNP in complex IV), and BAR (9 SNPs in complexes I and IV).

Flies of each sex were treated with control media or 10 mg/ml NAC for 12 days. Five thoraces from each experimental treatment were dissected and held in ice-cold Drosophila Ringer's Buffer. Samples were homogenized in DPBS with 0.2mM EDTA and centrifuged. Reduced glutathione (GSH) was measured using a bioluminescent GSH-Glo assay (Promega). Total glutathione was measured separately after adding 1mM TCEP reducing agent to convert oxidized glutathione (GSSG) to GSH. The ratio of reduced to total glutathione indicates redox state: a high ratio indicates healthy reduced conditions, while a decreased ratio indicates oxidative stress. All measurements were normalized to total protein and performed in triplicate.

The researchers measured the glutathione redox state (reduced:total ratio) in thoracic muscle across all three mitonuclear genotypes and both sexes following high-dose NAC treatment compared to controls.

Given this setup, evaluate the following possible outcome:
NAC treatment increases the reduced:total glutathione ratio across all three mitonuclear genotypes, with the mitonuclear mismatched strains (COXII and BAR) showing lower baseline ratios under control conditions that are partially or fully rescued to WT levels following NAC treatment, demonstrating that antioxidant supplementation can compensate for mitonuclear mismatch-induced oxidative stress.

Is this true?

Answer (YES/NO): NO